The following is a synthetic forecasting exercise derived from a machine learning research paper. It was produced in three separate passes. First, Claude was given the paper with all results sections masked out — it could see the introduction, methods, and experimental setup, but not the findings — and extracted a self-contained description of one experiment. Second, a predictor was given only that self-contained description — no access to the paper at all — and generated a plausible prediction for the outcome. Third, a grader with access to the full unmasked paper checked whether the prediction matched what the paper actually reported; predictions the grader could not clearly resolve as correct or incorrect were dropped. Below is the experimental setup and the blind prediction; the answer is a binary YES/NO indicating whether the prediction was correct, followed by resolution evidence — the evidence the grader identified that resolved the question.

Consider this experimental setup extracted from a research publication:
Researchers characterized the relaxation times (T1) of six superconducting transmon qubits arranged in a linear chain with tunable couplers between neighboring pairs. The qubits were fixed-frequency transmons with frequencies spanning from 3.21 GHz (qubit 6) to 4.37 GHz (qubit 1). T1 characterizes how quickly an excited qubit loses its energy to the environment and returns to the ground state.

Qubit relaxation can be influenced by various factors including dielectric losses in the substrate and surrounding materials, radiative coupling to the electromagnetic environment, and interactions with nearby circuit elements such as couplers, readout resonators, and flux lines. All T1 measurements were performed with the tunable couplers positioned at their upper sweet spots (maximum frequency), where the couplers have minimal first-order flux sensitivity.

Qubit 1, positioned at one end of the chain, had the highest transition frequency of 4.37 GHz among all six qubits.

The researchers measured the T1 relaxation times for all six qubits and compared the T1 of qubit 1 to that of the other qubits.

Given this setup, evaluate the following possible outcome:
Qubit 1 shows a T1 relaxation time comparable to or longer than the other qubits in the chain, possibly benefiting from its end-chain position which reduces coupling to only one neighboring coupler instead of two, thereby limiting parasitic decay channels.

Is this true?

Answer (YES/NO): NO